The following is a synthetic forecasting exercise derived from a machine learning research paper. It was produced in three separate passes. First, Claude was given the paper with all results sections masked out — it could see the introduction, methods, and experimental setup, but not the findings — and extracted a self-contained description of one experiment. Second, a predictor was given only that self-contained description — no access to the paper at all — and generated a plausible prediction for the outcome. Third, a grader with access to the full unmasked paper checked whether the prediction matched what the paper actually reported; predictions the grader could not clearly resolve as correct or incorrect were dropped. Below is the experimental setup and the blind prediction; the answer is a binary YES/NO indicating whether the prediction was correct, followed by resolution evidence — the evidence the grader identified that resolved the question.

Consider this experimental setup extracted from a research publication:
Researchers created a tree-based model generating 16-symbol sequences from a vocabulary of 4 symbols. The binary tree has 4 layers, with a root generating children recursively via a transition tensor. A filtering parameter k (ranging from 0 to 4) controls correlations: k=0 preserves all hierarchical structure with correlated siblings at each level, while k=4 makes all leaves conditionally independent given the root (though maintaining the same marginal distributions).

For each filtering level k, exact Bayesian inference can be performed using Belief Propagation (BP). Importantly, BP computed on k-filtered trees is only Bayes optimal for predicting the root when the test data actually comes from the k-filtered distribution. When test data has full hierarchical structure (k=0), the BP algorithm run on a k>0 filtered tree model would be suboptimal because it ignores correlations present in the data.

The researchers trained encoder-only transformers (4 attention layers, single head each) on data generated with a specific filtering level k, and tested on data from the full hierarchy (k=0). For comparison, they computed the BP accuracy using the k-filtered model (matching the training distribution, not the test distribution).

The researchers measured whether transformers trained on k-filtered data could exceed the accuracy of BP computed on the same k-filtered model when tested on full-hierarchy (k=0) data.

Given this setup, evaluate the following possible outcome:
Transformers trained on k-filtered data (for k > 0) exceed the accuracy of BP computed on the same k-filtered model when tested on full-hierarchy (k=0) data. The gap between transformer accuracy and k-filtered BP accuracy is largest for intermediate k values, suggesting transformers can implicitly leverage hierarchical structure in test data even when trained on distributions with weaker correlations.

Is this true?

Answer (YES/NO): NO